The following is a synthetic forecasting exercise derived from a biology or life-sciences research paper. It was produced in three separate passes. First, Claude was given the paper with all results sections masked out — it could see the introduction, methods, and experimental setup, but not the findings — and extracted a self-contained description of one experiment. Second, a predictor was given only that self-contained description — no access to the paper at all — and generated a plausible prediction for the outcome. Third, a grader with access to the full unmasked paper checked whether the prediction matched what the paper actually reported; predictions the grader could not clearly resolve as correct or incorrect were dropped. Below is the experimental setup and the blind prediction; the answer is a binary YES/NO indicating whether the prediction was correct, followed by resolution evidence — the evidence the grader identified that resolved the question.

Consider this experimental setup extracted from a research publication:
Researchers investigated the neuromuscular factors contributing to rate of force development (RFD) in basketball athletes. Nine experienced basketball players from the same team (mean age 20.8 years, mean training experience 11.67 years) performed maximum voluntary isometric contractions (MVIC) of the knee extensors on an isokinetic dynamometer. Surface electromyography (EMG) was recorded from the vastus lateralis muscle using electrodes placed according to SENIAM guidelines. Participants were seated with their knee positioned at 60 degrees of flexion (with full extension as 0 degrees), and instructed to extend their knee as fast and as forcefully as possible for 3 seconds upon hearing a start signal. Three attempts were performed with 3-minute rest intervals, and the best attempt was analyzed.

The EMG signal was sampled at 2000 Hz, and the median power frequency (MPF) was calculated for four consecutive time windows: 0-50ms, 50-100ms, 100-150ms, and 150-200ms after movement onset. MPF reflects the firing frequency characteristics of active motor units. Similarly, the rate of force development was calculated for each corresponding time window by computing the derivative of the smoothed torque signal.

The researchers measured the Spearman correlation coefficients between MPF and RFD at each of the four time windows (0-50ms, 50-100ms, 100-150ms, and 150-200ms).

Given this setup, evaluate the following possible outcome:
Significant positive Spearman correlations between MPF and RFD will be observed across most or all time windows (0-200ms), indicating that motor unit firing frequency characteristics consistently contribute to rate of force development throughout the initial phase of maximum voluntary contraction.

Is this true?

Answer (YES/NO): NO